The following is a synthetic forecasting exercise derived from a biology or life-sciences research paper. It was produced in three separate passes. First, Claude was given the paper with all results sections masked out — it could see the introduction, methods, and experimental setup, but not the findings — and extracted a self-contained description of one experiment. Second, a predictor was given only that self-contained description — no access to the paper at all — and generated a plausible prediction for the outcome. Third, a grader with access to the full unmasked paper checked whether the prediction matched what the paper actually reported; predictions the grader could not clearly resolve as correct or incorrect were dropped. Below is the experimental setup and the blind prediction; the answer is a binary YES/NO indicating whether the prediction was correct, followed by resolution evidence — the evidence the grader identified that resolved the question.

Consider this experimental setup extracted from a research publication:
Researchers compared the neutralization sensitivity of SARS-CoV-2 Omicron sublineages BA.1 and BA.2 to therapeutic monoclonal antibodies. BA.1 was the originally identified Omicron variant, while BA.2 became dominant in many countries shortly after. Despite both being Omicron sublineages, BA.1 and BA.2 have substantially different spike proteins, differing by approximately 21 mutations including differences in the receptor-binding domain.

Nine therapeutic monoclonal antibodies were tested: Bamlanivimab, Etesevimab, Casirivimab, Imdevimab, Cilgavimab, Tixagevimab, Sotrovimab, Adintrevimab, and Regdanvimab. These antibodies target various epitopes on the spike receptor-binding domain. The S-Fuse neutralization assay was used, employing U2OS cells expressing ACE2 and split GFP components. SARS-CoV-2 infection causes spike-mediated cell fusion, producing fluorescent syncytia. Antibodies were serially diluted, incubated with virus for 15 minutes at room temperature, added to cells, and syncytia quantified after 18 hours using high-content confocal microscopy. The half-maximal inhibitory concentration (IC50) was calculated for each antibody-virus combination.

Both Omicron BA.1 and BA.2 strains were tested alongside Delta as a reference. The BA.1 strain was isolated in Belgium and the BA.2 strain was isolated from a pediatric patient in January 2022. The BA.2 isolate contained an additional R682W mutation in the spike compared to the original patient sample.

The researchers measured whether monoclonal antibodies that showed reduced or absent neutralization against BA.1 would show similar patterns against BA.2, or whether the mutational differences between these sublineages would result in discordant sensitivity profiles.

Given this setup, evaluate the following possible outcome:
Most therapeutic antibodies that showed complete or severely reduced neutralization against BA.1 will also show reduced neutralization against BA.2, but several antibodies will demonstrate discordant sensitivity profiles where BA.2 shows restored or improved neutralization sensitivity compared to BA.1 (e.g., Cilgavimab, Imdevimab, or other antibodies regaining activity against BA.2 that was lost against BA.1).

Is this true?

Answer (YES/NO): YES